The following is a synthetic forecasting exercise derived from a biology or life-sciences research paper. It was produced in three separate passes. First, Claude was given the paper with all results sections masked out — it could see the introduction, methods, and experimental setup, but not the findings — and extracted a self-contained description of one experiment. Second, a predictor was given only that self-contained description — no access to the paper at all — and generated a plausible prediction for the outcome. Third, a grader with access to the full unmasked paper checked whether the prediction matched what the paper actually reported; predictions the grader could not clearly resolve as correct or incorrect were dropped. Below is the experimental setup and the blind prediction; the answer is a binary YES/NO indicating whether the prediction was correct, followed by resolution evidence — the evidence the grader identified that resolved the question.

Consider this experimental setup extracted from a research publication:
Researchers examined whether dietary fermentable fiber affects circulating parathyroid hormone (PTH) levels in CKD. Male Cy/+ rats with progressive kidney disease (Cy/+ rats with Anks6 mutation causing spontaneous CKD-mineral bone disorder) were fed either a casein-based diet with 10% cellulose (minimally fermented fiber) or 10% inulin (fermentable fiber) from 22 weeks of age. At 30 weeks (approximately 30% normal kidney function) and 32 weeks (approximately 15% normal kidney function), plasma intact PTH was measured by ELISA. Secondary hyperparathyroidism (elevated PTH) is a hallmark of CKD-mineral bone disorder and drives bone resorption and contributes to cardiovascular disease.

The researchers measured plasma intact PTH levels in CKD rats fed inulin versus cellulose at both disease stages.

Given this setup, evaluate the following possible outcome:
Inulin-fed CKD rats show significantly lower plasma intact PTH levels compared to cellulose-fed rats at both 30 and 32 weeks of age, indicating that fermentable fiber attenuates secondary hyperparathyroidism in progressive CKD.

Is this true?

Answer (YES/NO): NO